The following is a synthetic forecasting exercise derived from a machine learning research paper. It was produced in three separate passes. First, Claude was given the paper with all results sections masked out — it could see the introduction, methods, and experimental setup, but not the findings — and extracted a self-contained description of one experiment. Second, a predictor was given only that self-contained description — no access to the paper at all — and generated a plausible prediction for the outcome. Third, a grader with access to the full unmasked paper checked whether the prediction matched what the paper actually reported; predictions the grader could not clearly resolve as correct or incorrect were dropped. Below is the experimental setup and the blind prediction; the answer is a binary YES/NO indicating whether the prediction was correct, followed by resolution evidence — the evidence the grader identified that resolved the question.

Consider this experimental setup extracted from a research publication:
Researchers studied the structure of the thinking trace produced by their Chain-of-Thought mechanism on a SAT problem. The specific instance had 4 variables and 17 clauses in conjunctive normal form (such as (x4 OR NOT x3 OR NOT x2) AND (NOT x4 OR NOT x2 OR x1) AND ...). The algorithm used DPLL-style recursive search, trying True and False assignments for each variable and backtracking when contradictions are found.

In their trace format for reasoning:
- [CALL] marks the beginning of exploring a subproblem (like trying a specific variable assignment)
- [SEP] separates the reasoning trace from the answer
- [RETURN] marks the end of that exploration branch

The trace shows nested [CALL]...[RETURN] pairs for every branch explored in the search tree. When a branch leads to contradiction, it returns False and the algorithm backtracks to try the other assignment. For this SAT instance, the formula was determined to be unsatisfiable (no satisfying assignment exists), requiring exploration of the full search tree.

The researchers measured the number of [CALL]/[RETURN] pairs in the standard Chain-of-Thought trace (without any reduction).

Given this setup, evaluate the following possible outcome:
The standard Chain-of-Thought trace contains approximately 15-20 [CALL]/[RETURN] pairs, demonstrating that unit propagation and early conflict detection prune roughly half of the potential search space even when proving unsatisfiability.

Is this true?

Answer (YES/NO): NO